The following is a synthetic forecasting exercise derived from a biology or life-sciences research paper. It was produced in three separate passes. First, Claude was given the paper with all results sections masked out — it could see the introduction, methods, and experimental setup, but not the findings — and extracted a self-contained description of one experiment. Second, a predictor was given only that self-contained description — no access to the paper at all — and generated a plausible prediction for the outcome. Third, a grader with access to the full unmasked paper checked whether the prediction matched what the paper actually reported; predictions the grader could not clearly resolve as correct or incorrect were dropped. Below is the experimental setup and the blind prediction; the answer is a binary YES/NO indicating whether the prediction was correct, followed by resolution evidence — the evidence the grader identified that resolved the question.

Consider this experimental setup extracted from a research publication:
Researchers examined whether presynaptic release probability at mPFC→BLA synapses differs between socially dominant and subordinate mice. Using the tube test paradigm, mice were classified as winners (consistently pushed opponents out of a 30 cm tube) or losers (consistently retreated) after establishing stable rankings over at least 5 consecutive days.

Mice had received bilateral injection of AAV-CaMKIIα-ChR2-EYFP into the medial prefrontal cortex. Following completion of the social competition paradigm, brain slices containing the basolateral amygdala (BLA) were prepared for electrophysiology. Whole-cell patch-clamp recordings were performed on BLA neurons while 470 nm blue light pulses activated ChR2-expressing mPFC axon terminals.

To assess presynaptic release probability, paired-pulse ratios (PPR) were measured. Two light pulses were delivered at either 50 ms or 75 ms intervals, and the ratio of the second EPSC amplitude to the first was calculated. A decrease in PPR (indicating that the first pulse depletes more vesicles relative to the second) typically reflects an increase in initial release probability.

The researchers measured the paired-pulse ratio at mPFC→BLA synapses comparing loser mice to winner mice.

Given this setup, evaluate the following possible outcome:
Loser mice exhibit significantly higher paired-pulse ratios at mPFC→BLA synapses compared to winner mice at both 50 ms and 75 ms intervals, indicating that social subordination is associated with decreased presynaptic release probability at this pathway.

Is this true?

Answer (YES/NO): YES